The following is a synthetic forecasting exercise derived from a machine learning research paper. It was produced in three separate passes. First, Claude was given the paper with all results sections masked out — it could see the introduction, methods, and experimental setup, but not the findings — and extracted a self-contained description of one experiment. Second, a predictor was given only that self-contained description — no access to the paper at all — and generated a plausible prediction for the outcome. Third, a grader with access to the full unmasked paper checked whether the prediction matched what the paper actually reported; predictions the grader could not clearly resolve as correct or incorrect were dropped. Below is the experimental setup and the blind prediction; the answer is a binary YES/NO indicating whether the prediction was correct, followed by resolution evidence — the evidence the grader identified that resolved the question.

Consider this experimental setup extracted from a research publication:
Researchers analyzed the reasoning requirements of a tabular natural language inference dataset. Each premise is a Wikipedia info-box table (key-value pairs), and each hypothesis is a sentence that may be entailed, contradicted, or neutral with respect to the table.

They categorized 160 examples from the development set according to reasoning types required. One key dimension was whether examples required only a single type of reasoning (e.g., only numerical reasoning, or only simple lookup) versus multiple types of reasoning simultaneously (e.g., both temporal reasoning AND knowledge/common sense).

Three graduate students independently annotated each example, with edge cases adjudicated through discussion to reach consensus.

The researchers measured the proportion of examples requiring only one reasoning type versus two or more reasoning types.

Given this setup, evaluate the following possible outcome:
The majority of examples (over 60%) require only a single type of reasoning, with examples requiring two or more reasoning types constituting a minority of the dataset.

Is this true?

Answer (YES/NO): NO